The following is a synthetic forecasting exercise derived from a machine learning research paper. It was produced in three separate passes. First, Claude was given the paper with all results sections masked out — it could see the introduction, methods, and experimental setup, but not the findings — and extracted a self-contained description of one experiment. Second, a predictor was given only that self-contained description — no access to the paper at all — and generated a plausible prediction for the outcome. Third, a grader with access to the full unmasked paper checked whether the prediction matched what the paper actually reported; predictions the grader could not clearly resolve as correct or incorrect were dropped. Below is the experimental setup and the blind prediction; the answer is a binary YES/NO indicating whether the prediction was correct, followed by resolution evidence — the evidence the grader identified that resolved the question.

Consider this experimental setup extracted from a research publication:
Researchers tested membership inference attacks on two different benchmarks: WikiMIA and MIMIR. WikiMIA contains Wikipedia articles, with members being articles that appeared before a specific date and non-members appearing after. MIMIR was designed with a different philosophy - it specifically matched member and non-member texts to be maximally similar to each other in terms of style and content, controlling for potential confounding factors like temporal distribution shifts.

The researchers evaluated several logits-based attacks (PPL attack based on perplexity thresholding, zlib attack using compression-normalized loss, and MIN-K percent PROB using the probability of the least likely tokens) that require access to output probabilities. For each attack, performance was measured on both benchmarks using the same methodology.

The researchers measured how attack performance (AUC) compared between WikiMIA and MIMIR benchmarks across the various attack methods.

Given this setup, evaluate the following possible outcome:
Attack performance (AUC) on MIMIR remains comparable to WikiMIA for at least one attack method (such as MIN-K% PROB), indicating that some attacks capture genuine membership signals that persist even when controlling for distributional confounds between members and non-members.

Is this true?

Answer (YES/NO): YES